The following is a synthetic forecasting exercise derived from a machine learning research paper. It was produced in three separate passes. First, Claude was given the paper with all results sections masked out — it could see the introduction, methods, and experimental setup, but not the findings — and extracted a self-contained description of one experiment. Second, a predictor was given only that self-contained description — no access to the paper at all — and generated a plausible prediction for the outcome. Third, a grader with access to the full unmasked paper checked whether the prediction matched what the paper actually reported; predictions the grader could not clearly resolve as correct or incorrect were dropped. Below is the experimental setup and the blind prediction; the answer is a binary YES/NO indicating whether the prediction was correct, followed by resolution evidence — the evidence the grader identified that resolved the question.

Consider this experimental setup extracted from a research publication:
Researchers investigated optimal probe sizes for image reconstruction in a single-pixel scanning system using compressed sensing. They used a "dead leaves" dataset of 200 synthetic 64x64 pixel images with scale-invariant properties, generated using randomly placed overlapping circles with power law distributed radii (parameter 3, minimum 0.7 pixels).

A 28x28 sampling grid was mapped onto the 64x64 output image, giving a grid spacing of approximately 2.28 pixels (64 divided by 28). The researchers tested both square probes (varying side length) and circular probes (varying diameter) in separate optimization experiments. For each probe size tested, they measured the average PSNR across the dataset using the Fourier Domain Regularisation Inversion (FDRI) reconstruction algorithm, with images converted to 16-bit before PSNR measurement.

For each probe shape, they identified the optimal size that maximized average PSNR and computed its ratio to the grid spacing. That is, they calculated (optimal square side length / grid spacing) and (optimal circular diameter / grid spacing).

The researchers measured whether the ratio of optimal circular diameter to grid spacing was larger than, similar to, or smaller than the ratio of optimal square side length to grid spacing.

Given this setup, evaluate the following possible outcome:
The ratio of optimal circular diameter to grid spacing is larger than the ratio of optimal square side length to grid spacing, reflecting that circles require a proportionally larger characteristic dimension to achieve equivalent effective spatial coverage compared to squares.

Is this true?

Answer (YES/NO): YES